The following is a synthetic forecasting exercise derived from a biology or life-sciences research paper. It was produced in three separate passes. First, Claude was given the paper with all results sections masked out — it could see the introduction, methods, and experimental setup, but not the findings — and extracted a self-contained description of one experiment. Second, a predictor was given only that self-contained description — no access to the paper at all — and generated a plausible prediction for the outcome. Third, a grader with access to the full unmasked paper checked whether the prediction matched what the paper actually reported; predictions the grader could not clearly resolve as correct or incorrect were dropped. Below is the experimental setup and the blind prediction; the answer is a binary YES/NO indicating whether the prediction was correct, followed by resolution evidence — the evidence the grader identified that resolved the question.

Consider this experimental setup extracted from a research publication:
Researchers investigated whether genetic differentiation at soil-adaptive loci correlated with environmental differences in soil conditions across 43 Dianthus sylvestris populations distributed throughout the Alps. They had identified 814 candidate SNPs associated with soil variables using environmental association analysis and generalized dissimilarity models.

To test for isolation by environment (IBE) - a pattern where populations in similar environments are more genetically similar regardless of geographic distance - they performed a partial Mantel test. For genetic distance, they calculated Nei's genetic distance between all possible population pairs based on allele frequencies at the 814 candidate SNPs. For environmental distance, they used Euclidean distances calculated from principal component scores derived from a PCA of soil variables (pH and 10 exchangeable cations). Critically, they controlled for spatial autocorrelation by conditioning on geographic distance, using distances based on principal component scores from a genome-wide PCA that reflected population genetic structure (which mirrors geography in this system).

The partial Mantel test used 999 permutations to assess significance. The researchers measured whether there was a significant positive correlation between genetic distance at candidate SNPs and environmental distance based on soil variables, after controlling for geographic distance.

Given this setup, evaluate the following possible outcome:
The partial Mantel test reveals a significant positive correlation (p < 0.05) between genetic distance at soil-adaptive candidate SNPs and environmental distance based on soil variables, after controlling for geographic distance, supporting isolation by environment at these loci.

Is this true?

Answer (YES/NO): YES